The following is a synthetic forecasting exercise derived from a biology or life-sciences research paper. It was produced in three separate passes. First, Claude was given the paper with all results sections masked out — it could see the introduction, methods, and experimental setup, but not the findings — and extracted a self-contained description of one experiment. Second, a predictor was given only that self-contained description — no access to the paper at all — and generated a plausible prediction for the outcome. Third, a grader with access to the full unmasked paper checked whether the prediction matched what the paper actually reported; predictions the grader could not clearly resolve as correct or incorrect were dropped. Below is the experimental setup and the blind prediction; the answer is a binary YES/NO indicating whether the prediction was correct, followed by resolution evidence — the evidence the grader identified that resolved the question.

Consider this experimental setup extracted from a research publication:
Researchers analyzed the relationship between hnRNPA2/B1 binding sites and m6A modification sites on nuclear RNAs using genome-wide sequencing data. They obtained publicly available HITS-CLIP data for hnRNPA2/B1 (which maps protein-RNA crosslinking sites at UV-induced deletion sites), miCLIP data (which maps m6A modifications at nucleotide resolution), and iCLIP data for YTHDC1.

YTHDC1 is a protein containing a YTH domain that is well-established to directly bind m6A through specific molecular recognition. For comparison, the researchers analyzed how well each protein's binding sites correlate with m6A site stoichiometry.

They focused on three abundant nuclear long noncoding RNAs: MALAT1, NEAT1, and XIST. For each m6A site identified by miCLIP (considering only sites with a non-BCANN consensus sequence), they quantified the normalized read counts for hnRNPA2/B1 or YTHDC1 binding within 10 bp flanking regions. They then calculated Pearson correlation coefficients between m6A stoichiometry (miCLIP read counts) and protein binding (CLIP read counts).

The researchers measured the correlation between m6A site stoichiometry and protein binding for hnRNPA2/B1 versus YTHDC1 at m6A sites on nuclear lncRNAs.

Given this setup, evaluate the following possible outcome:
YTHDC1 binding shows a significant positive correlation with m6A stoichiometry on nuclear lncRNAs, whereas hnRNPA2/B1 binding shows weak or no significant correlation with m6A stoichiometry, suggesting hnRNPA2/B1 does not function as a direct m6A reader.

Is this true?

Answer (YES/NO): YES